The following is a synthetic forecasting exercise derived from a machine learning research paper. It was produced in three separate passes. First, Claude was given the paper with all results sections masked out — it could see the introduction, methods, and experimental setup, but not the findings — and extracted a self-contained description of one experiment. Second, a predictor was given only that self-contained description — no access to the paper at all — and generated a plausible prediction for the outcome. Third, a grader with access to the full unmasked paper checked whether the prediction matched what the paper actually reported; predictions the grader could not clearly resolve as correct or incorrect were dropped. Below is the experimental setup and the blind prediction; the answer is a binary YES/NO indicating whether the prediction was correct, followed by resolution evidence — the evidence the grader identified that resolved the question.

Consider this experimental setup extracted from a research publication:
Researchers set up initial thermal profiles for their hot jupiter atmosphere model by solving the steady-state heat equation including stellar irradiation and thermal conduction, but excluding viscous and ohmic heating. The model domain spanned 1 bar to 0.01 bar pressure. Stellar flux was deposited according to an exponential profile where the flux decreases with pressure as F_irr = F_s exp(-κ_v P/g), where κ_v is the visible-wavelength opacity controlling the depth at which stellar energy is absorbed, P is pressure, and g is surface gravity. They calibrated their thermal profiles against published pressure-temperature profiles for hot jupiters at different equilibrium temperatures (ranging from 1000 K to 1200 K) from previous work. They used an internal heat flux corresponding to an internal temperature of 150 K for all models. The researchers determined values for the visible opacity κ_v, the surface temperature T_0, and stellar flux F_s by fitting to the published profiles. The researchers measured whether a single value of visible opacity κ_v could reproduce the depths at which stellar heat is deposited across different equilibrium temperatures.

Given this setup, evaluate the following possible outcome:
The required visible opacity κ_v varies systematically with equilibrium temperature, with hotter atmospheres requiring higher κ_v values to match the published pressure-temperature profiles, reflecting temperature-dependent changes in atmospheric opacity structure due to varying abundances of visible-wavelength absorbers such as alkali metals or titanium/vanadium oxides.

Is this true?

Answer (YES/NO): NO